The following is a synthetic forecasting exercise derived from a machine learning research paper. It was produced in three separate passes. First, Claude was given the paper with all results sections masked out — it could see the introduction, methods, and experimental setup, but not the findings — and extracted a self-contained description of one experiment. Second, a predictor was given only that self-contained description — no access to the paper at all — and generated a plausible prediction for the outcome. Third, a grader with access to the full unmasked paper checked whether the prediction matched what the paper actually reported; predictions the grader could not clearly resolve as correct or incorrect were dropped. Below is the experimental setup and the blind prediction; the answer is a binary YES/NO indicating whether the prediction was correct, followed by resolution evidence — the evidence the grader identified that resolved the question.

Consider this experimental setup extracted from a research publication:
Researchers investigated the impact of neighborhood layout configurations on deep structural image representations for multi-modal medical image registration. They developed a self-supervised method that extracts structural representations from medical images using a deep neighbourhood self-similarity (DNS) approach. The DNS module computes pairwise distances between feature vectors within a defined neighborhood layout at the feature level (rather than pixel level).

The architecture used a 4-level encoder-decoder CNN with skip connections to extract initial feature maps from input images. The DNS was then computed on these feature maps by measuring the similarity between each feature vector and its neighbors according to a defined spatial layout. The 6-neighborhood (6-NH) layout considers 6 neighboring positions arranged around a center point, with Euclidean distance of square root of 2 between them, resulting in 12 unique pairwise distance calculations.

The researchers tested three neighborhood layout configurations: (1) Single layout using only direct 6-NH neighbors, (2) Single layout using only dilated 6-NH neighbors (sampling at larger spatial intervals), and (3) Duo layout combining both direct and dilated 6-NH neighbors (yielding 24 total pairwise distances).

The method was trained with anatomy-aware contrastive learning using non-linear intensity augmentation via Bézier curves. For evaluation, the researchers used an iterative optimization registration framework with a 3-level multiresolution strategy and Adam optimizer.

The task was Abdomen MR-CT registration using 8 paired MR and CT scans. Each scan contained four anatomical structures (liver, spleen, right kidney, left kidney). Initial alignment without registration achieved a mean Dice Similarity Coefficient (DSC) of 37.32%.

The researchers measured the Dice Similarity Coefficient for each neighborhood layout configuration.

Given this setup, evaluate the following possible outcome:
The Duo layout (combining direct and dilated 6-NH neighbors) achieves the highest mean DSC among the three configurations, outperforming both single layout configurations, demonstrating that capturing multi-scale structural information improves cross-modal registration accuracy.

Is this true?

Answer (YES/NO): YES